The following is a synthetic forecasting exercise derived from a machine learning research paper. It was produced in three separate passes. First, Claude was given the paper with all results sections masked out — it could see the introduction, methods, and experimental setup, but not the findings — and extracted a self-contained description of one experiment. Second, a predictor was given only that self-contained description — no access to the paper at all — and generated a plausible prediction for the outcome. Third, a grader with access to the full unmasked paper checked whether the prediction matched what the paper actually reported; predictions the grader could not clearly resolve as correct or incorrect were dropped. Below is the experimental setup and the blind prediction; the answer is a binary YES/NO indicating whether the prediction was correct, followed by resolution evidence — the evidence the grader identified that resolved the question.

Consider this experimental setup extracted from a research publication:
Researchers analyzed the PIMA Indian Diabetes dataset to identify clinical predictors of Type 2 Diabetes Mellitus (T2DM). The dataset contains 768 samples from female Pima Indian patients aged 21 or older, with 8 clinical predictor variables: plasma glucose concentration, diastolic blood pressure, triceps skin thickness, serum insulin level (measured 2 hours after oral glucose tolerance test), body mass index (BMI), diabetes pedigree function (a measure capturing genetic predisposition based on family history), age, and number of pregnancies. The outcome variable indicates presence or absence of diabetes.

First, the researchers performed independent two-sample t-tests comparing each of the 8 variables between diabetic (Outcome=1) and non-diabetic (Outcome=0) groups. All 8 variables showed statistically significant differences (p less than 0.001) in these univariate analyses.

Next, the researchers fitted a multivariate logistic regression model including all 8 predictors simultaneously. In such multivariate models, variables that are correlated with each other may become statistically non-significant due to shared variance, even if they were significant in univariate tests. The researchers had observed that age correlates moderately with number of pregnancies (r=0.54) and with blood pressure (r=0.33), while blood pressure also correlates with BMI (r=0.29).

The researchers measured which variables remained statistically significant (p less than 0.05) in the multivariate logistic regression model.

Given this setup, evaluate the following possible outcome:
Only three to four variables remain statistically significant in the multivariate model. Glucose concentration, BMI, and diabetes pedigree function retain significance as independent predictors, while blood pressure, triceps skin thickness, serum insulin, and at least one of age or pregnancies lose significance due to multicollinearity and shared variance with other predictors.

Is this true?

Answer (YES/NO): NO